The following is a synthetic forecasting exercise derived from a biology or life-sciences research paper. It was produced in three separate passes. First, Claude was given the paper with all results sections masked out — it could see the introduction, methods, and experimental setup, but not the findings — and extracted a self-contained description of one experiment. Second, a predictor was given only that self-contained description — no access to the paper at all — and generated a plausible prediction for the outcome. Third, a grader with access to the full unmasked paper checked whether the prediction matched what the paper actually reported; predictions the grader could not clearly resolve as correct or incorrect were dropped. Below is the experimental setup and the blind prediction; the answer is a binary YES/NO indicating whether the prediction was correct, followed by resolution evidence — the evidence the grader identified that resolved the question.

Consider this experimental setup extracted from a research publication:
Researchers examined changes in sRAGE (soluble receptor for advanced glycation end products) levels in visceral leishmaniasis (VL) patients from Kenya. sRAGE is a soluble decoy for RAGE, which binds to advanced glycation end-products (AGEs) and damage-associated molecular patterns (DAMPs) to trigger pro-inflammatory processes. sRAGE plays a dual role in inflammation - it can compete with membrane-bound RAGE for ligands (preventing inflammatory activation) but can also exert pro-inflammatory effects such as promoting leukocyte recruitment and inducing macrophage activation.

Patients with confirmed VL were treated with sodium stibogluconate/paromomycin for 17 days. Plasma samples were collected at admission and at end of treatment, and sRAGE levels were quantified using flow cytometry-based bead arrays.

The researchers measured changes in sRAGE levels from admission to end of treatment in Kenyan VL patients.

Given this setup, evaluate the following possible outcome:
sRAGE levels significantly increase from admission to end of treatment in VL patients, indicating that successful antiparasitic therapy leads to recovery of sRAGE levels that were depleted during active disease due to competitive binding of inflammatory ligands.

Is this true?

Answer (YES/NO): NO